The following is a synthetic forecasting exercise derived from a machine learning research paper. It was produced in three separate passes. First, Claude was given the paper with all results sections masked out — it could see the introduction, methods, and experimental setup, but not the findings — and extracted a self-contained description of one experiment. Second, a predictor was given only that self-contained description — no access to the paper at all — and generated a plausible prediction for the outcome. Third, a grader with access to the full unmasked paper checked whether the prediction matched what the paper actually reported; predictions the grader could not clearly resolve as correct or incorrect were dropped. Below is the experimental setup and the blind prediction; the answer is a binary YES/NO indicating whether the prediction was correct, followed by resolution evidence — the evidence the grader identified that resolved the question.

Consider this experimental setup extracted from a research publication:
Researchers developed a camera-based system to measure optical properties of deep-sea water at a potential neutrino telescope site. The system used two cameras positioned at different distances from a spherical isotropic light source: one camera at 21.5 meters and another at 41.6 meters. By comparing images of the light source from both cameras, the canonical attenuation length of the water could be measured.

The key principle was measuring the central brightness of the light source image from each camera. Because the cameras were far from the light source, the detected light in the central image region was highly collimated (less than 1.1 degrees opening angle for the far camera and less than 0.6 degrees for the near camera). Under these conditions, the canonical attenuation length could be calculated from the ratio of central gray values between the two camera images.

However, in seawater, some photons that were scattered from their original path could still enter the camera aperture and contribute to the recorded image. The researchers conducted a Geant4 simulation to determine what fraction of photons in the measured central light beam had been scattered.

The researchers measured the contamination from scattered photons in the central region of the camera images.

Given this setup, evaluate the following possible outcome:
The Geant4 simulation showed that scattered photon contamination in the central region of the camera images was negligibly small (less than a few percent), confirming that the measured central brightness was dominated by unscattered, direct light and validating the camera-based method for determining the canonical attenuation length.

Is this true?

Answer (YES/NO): YES